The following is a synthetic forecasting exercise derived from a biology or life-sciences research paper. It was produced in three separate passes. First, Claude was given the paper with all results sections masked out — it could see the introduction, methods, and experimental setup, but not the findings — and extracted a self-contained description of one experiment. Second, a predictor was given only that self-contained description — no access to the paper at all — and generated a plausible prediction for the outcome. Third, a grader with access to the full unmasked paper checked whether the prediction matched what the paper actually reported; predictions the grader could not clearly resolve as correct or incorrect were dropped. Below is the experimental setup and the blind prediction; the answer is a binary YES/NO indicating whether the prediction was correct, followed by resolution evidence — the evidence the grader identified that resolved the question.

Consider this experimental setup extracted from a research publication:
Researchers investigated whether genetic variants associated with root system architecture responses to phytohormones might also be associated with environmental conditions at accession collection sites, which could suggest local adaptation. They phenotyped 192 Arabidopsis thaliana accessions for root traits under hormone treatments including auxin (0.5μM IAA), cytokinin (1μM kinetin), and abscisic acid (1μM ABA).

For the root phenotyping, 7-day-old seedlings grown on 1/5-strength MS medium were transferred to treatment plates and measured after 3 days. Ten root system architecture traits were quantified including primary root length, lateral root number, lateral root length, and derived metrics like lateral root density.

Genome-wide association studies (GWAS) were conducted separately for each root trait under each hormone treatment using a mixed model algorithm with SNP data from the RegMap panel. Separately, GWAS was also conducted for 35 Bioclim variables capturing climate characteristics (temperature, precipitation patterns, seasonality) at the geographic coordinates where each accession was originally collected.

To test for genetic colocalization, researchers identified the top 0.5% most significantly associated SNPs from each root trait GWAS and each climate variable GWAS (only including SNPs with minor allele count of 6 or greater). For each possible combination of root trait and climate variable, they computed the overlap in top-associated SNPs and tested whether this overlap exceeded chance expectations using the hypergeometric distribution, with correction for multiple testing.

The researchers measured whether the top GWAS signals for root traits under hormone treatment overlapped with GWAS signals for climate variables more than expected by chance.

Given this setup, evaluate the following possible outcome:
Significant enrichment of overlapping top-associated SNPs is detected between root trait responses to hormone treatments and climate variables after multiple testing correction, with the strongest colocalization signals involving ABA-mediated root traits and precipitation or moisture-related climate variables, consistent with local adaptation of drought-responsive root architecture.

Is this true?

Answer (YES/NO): YES